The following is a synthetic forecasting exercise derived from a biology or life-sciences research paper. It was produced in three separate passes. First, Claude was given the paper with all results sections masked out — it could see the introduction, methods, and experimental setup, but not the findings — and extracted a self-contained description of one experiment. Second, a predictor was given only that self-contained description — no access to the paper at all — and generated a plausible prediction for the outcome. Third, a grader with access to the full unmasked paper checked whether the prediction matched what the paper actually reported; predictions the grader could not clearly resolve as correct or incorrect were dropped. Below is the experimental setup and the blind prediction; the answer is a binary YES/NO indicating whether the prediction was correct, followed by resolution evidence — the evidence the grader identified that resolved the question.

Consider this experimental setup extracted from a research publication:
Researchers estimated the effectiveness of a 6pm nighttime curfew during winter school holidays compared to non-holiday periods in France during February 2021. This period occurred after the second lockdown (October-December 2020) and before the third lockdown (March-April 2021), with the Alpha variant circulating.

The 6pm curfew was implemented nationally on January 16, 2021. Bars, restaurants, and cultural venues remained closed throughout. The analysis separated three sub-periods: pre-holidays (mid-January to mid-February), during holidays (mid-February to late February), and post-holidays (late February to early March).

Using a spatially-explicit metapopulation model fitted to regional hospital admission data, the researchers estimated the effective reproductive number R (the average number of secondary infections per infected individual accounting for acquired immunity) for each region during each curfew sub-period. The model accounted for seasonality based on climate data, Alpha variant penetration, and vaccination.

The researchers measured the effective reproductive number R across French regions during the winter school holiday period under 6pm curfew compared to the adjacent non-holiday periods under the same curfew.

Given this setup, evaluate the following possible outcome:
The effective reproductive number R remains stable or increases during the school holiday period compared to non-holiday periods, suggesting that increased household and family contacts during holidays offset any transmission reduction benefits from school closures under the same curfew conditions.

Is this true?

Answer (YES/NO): YES